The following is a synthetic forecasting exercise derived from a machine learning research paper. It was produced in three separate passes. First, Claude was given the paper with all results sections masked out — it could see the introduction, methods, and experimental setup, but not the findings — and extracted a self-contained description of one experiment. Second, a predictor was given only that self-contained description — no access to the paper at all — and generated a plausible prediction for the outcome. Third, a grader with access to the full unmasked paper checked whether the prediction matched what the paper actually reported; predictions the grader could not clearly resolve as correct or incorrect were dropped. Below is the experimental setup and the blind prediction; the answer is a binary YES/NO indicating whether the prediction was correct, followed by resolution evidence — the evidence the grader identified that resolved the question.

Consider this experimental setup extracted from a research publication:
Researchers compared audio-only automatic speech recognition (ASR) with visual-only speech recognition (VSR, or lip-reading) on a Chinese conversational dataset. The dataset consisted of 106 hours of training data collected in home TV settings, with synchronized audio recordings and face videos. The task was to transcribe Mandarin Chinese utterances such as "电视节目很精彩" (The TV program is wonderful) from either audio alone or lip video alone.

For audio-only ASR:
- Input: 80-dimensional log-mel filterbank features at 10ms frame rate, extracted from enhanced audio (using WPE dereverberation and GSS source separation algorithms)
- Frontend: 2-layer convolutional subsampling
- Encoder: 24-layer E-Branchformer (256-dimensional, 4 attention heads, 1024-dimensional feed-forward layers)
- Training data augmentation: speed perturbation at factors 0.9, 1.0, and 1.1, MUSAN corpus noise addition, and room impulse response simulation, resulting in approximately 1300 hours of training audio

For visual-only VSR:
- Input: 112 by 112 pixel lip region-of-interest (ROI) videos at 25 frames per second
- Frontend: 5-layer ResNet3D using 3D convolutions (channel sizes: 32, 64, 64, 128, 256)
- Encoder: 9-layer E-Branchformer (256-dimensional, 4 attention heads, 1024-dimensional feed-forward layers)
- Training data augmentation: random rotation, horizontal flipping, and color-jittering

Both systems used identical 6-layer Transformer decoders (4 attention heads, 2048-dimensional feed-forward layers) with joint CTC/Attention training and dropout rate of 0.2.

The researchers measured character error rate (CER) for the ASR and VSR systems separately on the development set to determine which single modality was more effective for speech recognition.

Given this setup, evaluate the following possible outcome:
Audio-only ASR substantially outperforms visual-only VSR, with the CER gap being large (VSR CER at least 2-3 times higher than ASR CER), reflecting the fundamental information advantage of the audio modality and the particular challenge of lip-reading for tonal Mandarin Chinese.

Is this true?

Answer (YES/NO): YES